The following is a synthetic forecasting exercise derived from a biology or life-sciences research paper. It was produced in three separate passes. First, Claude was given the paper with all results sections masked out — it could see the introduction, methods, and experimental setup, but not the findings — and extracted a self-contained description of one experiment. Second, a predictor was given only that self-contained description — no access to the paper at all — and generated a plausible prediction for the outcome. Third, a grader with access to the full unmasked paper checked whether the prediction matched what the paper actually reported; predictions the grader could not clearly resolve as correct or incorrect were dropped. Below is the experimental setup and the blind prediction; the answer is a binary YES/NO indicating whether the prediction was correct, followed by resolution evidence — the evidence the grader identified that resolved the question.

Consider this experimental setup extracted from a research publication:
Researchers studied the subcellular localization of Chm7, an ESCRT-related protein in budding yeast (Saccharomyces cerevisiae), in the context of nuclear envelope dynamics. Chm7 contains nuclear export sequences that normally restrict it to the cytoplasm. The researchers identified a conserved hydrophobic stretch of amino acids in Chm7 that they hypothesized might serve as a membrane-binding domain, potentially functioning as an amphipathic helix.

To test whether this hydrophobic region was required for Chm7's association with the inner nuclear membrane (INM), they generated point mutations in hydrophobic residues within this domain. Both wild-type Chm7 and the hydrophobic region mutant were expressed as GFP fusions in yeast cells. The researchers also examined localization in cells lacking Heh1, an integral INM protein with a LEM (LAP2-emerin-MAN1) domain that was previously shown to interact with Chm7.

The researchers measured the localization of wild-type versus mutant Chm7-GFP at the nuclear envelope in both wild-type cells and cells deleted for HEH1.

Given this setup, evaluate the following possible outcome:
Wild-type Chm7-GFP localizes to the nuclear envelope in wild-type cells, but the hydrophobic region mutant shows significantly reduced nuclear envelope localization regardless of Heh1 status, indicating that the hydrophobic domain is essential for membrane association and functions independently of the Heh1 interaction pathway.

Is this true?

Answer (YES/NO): YES